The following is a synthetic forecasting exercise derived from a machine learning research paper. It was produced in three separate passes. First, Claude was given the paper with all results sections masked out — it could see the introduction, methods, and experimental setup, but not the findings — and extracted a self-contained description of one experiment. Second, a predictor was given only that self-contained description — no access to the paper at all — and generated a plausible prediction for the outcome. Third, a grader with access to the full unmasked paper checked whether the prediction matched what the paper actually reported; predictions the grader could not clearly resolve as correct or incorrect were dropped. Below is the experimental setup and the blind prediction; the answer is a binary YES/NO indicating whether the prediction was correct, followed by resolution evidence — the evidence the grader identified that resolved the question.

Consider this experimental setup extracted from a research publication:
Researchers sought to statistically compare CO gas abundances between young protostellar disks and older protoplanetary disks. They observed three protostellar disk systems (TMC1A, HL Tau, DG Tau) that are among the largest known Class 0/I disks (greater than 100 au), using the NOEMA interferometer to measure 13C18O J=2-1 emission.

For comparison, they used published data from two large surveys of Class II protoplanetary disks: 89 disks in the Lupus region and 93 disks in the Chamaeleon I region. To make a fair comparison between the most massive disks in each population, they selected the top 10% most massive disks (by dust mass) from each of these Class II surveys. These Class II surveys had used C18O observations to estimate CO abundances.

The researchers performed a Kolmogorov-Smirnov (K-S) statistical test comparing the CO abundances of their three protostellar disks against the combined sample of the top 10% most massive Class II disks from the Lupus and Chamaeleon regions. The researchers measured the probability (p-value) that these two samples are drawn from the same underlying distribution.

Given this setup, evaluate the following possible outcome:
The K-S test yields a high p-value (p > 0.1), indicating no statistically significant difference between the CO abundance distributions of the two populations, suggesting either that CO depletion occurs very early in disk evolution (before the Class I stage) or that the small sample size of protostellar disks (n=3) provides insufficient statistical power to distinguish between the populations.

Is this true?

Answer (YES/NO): NO